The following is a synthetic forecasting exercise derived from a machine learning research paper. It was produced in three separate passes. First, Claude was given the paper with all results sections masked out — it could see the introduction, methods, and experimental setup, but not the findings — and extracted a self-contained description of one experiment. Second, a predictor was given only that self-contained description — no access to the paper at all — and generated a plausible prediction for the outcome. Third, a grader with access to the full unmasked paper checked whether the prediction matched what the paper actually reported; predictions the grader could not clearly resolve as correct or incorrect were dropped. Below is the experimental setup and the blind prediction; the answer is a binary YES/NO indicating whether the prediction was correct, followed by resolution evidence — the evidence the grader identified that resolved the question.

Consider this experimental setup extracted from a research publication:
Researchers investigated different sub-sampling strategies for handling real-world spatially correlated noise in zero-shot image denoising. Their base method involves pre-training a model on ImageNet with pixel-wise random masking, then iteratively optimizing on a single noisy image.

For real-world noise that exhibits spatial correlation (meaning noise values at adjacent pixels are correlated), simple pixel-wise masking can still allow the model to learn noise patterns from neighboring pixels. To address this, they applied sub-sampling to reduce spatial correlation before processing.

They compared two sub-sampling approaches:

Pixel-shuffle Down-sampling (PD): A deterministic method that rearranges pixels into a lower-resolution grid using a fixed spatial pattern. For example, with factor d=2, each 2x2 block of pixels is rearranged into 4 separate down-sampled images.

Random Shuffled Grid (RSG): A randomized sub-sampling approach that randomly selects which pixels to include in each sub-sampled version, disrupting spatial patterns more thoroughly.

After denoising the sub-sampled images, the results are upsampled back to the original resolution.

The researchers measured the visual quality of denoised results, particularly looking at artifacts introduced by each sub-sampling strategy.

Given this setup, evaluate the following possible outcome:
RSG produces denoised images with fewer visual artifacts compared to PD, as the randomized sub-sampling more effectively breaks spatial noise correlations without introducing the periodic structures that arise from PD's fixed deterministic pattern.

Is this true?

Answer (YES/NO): YES